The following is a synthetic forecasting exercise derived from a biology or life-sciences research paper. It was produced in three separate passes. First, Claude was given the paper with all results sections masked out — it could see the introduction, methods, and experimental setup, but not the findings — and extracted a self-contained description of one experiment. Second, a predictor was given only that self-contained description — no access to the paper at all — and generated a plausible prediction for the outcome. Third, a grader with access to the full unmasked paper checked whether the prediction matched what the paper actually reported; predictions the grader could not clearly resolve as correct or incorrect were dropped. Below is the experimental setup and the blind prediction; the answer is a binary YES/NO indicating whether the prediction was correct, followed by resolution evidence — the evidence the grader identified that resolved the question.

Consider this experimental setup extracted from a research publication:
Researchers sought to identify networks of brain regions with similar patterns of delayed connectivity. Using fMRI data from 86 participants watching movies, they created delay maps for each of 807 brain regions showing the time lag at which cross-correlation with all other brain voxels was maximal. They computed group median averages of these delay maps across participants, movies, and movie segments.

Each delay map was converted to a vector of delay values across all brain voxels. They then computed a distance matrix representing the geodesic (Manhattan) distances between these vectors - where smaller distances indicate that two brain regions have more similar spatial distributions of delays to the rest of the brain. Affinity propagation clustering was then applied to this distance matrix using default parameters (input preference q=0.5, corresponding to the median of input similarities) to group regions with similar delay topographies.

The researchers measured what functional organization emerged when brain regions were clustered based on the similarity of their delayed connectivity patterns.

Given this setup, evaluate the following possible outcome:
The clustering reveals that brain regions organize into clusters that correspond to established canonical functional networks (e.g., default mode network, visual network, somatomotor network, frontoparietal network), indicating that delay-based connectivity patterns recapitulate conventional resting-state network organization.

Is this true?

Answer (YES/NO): NO